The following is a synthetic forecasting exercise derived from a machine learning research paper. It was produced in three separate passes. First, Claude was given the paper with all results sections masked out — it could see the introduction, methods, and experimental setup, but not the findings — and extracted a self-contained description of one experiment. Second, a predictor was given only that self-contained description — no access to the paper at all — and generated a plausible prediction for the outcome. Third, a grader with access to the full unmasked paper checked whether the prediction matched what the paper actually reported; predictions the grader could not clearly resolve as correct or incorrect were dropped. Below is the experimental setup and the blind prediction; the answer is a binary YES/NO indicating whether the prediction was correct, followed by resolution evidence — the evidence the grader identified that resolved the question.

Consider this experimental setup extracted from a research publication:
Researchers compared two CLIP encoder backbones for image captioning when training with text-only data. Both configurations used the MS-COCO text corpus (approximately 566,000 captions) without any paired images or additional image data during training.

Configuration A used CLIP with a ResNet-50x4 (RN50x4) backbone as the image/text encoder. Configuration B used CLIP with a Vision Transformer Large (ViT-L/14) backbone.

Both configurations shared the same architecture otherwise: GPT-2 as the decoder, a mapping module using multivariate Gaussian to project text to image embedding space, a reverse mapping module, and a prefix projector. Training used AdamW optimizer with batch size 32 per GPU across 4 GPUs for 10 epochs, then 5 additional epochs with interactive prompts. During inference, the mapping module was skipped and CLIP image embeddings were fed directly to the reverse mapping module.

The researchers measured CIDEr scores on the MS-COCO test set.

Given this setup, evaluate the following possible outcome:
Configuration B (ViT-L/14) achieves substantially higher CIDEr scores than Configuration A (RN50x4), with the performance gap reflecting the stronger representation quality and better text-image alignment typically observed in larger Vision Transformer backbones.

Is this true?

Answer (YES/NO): NO